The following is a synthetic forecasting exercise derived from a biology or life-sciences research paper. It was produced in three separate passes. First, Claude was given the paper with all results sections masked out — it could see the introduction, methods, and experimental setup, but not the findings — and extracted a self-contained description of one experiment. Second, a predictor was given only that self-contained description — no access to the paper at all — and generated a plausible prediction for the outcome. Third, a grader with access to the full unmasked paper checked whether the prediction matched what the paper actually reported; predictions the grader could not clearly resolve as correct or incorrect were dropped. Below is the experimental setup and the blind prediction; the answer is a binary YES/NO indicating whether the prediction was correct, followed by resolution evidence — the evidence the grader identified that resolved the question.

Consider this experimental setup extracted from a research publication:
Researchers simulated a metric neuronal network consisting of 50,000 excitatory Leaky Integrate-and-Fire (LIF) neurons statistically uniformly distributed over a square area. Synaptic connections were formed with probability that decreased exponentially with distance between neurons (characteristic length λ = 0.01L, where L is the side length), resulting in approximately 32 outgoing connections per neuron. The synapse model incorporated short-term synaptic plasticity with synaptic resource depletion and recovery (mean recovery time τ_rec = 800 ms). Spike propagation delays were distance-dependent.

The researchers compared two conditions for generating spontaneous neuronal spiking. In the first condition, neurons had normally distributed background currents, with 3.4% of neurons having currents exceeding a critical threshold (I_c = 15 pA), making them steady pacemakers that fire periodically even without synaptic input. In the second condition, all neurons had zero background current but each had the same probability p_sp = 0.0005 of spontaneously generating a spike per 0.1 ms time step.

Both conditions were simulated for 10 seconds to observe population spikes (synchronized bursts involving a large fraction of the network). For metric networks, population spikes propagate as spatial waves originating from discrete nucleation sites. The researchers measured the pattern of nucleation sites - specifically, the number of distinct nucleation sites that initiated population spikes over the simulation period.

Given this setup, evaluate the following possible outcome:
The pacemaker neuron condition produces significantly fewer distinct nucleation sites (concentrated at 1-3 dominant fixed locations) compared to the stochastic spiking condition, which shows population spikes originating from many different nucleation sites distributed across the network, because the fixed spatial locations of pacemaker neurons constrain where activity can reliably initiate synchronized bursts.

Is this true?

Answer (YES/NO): NO